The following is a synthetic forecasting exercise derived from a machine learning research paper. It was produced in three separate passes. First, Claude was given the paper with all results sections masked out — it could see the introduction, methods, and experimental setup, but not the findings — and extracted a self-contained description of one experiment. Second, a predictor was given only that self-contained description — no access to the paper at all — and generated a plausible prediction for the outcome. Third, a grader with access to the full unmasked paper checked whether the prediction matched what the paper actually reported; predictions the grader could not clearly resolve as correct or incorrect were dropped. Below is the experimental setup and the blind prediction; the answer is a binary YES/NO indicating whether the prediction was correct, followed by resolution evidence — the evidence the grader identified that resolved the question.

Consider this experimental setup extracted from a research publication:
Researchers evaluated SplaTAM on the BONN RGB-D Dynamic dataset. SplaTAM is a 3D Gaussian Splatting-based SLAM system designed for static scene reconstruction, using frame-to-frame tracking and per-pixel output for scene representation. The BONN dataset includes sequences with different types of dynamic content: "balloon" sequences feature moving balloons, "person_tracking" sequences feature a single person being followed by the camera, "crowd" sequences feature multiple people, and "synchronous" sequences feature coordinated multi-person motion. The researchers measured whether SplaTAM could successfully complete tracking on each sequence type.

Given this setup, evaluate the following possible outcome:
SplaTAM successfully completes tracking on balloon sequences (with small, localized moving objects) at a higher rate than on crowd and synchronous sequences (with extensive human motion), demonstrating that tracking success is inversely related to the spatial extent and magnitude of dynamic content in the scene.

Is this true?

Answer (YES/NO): NO